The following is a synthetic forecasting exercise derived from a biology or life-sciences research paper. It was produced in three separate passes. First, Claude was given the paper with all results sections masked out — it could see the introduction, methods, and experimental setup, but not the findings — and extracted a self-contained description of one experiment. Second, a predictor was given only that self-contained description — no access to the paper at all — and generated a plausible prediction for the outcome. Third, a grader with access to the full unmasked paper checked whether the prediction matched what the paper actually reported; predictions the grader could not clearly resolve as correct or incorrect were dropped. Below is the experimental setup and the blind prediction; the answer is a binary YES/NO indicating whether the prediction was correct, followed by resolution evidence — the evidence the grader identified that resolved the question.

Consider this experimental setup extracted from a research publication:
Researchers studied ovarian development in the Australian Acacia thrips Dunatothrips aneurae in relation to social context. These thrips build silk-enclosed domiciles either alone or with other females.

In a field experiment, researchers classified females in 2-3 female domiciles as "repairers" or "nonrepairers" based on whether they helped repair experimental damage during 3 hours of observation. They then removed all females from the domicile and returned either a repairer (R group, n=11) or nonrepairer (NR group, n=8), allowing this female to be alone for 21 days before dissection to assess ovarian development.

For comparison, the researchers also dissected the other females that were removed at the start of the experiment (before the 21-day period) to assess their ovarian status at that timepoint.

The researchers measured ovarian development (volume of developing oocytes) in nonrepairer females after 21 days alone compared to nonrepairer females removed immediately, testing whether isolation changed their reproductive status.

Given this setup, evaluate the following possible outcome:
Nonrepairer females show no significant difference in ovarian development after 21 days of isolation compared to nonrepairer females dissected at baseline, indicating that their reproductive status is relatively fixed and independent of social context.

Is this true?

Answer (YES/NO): YES